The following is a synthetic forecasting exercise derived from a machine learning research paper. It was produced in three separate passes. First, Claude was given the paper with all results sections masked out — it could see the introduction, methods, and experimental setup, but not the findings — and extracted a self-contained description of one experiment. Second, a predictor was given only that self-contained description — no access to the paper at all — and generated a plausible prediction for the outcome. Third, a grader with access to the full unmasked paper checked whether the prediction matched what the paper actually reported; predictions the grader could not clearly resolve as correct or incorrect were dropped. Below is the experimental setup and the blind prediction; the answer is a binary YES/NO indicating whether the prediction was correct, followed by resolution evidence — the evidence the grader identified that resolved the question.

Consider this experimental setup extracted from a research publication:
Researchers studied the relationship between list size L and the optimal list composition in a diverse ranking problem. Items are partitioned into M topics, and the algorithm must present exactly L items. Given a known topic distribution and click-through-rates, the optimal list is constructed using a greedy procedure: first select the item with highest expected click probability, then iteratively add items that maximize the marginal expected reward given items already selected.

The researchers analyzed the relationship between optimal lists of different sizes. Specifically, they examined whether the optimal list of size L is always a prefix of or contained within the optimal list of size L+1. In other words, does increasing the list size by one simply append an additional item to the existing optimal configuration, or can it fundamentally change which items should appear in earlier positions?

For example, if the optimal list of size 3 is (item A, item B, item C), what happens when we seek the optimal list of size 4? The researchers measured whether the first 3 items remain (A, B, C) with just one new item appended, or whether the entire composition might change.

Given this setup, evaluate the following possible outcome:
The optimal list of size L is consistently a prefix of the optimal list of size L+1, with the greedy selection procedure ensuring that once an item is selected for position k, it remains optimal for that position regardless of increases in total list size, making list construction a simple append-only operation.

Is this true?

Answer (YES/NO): YES